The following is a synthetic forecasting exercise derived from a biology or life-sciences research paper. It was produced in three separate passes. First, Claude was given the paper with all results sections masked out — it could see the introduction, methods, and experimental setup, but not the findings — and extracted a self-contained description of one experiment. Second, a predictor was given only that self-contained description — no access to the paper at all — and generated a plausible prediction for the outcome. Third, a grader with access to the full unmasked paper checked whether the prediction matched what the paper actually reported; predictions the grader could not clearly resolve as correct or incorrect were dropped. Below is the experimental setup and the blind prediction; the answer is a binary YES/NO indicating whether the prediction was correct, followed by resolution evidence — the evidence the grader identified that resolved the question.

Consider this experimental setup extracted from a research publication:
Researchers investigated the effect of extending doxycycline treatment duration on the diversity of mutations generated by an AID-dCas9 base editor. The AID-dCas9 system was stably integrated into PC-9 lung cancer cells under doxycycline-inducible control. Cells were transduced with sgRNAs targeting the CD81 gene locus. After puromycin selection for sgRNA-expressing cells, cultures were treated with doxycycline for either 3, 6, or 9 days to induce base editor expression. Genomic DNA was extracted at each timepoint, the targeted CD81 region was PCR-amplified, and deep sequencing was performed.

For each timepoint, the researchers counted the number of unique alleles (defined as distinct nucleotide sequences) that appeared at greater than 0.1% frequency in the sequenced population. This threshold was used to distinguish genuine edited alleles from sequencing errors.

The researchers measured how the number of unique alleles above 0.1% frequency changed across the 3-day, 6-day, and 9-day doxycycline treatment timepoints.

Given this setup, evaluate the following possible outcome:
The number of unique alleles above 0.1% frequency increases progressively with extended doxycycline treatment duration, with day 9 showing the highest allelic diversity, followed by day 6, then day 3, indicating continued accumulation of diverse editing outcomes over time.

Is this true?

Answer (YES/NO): NO